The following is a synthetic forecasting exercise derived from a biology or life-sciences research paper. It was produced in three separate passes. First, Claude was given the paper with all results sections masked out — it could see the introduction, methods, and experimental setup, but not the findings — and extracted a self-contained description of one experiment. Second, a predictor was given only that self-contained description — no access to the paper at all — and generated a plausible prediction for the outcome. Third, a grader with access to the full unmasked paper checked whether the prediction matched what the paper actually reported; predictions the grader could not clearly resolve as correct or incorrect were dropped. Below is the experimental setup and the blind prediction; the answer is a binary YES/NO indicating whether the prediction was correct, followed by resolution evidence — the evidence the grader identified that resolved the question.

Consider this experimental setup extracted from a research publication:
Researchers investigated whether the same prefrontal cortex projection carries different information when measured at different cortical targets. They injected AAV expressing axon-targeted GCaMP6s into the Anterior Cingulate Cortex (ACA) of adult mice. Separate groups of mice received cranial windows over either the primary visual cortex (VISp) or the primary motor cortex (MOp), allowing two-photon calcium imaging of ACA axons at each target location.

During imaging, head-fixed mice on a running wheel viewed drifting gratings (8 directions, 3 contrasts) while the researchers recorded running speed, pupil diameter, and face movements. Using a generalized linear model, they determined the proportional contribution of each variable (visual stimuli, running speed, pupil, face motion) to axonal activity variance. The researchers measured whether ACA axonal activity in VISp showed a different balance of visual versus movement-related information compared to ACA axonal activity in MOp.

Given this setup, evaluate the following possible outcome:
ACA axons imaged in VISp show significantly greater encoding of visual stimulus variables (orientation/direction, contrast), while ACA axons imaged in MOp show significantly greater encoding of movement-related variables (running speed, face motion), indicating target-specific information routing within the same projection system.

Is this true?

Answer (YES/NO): NO